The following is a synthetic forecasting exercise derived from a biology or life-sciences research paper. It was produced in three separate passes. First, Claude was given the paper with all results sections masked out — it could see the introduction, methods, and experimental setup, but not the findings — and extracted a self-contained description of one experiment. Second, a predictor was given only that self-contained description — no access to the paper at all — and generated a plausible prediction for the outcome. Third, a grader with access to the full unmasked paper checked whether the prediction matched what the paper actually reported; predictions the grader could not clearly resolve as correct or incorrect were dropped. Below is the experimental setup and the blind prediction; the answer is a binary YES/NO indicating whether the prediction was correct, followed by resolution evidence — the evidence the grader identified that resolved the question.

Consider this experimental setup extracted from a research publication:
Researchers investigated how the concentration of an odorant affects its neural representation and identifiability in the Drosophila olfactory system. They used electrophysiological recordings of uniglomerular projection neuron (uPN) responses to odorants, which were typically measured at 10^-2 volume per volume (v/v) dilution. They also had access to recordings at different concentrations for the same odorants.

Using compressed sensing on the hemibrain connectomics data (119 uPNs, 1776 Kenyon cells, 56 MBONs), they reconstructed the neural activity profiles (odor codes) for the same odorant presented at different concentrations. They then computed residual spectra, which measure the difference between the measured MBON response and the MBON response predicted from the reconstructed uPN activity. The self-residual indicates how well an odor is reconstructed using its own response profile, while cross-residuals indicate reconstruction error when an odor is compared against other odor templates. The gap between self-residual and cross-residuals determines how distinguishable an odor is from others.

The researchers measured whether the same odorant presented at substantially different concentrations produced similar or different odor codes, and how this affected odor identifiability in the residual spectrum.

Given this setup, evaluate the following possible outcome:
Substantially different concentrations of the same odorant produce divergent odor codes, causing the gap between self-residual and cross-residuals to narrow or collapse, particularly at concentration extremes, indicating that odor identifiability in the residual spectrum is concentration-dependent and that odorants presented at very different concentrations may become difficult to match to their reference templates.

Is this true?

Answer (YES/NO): YES